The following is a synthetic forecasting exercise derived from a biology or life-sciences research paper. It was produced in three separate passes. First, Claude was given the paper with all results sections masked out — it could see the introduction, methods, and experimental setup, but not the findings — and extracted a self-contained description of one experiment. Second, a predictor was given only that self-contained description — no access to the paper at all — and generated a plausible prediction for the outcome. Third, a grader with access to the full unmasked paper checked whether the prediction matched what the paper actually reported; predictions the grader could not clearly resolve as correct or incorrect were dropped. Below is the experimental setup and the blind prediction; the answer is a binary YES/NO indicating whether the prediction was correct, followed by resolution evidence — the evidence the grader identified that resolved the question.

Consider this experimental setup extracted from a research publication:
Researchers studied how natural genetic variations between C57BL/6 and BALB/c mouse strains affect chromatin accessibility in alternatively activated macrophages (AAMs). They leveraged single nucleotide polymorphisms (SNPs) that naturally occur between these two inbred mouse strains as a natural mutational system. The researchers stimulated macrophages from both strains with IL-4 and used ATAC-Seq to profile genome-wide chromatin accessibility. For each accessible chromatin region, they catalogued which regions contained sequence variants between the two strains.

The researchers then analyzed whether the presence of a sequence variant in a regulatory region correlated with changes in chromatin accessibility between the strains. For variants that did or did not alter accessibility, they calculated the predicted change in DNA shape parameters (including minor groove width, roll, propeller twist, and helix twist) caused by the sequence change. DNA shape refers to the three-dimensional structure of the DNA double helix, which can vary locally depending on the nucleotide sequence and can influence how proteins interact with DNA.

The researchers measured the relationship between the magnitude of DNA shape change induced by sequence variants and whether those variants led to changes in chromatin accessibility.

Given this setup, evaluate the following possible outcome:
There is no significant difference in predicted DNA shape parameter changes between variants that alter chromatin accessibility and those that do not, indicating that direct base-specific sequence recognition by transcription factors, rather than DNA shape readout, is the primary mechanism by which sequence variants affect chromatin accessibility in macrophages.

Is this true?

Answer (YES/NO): NO